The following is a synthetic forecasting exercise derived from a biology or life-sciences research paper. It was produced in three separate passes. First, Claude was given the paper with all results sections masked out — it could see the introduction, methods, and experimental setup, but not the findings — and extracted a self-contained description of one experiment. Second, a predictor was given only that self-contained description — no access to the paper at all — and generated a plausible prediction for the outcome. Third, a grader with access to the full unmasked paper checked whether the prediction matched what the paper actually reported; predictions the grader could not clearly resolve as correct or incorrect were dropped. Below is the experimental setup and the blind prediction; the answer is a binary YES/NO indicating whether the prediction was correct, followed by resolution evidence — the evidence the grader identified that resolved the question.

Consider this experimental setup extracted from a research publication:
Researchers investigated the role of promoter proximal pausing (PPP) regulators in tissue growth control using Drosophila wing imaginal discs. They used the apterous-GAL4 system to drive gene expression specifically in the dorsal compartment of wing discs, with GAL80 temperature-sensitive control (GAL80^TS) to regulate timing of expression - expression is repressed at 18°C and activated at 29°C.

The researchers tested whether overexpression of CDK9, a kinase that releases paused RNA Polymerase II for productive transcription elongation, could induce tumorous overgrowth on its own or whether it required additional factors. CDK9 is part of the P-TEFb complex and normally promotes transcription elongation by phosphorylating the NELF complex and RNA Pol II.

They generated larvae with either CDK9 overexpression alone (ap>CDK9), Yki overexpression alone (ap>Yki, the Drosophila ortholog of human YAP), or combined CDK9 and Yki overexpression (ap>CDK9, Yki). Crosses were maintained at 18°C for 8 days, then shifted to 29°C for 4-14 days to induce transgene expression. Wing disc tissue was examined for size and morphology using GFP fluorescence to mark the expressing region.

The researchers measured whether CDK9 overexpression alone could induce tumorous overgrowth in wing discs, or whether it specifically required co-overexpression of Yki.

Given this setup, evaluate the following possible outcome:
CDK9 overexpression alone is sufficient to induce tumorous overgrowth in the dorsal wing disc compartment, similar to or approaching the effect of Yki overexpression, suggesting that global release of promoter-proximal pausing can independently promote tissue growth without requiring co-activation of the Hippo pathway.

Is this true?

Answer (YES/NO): NO